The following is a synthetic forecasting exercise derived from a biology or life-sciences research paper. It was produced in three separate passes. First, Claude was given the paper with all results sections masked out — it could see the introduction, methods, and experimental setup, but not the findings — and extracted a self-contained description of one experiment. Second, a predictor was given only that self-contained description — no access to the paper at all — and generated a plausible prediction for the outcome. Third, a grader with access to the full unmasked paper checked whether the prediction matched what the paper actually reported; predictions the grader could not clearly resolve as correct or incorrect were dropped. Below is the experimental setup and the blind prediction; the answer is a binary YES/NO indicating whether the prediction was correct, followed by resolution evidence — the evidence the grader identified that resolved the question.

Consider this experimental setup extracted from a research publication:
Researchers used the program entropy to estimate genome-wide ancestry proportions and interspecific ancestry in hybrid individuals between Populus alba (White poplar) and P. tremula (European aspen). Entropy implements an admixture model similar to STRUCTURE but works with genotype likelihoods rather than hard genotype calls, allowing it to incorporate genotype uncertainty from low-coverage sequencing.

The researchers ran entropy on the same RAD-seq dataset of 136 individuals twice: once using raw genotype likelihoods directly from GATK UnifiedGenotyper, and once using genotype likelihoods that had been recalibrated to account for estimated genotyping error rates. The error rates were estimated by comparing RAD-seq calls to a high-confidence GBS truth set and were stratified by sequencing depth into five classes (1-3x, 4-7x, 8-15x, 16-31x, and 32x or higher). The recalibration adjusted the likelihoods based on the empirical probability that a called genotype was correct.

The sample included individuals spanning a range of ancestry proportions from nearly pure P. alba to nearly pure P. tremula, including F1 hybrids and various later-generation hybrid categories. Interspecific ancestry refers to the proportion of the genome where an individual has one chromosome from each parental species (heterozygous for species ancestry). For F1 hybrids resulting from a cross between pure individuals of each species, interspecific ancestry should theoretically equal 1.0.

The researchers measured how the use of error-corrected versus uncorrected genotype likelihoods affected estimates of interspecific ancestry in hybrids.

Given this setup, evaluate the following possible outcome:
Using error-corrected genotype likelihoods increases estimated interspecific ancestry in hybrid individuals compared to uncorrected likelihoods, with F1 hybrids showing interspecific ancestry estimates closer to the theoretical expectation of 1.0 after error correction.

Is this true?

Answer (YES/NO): YES